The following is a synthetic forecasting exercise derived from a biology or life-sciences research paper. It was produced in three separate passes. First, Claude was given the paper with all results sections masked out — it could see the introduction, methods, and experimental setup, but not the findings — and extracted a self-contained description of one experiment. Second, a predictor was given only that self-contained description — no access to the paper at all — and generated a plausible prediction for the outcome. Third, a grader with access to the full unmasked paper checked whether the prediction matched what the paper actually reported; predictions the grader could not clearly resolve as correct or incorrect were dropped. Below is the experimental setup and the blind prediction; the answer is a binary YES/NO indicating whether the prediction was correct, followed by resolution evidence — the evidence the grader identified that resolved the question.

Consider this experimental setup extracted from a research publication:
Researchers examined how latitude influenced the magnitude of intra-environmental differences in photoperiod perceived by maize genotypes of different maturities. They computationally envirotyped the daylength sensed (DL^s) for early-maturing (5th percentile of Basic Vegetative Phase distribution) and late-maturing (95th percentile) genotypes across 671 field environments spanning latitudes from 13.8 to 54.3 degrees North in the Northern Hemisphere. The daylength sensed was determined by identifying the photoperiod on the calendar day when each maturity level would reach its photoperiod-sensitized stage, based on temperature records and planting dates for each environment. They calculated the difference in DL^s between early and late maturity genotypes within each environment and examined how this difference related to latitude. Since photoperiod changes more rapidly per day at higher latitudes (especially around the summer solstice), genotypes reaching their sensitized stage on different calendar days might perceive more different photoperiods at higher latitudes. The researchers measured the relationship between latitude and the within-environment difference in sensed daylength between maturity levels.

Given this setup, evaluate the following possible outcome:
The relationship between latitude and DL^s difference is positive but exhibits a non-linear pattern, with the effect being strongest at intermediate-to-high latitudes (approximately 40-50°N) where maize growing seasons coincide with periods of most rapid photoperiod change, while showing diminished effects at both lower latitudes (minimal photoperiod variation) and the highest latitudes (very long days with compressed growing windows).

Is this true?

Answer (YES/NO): NO